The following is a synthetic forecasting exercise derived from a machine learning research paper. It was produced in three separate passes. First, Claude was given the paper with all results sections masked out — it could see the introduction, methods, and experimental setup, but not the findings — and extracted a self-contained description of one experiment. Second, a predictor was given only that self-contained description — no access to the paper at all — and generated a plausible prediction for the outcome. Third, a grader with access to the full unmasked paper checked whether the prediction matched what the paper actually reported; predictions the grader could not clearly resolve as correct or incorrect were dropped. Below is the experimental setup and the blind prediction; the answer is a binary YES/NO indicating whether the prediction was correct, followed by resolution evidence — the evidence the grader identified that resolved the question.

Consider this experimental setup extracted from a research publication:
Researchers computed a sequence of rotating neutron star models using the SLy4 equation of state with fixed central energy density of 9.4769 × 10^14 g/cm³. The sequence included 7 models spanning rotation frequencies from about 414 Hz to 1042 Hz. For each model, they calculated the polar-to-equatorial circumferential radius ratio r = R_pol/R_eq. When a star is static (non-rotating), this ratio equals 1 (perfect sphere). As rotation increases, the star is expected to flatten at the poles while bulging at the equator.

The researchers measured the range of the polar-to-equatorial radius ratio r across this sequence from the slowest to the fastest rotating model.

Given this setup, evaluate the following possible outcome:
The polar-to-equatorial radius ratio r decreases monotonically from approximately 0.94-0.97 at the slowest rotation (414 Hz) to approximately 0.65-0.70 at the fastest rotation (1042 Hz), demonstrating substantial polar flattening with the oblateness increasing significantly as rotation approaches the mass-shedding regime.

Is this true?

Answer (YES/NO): YES